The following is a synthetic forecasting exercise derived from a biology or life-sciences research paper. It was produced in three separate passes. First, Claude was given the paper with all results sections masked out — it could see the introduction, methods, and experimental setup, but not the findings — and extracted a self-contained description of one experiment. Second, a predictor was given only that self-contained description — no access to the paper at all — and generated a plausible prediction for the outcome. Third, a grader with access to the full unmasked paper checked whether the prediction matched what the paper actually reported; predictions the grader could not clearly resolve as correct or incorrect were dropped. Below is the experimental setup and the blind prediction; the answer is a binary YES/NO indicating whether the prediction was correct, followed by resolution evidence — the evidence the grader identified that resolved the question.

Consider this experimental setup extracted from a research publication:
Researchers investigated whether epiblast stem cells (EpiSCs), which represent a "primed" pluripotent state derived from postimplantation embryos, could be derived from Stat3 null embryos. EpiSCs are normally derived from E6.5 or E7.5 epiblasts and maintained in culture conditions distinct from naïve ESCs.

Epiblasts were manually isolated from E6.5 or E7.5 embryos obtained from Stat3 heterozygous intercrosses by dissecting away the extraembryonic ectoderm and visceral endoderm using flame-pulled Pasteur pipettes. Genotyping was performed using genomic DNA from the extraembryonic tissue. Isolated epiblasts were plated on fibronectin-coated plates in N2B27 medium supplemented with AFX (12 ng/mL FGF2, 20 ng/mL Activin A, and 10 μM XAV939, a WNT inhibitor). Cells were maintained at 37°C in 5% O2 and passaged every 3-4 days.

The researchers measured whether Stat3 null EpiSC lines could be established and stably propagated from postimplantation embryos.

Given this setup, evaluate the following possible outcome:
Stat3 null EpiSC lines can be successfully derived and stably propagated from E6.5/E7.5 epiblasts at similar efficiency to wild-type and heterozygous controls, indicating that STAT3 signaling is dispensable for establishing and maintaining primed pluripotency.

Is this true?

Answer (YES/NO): YES